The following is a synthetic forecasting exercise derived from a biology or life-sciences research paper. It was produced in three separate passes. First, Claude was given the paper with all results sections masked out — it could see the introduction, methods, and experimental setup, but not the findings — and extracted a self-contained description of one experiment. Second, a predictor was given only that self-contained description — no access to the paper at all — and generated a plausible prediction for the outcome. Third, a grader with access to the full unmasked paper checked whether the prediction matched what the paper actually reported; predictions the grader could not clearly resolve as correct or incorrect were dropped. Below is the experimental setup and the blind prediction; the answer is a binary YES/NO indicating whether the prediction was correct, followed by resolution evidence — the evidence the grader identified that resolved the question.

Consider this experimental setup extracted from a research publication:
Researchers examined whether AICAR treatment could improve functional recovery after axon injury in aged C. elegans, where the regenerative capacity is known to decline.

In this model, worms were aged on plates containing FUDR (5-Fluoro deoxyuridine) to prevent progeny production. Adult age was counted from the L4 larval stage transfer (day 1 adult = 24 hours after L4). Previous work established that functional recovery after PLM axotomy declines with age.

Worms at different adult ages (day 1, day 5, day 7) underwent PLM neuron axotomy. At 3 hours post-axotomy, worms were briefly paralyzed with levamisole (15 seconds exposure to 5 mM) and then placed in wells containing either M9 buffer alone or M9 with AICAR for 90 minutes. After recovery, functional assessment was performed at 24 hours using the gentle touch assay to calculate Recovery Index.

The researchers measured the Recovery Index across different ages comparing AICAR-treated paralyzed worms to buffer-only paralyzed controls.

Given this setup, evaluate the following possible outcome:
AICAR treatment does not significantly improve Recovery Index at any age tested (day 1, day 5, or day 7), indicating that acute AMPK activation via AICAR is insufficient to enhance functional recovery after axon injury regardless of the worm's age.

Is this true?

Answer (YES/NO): NO